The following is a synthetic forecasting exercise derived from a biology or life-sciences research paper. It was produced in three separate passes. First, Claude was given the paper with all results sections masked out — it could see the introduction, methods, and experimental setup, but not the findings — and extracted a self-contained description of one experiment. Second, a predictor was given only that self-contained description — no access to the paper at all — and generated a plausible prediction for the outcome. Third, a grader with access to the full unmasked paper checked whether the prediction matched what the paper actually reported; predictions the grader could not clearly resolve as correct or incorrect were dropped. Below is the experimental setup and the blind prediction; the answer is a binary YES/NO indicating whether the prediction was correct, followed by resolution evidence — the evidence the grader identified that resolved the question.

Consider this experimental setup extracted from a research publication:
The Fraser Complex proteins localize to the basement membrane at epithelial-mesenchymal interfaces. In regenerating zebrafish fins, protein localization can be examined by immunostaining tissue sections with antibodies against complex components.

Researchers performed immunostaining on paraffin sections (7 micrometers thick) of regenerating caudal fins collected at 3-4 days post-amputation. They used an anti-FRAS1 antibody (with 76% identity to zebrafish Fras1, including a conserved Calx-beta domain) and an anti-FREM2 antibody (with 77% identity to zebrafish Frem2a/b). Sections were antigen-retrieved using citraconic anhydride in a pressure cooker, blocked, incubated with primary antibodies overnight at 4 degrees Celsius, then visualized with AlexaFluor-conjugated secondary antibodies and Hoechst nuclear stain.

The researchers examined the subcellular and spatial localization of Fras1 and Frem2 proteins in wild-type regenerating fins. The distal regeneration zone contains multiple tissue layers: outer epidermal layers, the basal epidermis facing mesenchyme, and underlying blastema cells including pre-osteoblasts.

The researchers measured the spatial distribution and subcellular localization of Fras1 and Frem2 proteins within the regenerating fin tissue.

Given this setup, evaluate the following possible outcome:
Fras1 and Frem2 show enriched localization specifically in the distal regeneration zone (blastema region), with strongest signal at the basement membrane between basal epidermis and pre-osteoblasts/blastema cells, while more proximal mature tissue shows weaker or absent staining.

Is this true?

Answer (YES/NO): NO